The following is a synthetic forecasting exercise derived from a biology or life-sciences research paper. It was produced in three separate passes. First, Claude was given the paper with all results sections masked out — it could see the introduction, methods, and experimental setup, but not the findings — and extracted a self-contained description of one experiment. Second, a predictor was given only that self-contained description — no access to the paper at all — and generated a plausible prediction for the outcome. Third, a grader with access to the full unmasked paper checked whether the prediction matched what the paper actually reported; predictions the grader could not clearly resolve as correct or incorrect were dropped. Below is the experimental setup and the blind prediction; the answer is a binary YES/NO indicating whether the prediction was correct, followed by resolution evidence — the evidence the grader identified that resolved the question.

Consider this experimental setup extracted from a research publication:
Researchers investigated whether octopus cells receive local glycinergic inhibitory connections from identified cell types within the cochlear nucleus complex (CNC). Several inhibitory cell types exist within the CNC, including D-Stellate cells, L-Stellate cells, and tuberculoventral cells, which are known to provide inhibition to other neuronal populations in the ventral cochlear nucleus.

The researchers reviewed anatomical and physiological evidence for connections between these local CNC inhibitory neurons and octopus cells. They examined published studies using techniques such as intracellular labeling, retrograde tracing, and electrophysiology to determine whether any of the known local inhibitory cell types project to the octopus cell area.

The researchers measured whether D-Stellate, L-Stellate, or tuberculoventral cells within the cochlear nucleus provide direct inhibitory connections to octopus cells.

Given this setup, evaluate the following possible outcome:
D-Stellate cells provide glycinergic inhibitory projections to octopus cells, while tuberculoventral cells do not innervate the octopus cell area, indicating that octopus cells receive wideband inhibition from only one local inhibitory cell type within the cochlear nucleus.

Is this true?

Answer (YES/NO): NO